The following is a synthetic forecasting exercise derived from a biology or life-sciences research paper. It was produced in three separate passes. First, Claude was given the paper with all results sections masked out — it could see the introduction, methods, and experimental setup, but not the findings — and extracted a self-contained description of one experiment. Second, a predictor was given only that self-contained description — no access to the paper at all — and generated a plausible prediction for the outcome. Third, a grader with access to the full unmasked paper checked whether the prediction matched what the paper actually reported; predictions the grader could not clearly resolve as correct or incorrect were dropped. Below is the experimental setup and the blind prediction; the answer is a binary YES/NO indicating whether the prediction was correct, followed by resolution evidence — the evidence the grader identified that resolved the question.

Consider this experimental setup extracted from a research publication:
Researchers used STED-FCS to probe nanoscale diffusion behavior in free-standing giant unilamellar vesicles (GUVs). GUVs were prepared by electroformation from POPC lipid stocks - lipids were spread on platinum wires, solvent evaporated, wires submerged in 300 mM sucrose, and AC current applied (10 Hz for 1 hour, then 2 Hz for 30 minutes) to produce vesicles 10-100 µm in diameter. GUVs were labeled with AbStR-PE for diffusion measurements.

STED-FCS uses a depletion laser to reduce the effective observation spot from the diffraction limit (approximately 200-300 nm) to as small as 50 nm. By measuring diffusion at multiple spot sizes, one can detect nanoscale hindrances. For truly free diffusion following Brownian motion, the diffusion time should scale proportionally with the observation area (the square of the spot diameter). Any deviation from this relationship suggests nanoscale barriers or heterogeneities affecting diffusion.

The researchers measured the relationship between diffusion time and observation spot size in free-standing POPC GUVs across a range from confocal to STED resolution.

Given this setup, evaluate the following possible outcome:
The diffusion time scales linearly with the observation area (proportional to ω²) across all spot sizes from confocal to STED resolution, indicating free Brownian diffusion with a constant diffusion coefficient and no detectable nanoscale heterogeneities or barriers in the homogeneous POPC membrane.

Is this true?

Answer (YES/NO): YES